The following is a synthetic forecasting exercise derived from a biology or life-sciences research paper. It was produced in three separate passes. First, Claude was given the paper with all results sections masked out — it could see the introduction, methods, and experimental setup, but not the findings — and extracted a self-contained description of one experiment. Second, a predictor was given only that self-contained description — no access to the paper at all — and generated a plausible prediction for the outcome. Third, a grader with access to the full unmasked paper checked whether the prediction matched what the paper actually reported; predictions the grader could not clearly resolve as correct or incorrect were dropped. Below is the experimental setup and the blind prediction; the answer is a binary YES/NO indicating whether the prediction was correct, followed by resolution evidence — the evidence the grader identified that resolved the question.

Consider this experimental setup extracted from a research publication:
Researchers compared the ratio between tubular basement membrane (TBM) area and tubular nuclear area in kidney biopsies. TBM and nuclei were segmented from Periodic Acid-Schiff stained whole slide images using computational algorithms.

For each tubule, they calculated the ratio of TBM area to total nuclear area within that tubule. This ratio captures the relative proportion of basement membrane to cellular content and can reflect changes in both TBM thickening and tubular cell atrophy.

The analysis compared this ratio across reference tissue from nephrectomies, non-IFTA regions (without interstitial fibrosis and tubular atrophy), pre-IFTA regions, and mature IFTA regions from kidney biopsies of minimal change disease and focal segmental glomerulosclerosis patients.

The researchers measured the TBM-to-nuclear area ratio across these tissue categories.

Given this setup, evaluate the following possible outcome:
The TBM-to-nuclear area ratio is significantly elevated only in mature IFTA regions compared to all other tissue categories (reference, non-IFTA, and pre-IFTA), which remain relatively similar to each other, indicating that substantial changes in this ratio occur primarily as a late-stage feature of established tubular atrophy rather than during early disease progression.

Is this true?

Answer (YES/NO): NO